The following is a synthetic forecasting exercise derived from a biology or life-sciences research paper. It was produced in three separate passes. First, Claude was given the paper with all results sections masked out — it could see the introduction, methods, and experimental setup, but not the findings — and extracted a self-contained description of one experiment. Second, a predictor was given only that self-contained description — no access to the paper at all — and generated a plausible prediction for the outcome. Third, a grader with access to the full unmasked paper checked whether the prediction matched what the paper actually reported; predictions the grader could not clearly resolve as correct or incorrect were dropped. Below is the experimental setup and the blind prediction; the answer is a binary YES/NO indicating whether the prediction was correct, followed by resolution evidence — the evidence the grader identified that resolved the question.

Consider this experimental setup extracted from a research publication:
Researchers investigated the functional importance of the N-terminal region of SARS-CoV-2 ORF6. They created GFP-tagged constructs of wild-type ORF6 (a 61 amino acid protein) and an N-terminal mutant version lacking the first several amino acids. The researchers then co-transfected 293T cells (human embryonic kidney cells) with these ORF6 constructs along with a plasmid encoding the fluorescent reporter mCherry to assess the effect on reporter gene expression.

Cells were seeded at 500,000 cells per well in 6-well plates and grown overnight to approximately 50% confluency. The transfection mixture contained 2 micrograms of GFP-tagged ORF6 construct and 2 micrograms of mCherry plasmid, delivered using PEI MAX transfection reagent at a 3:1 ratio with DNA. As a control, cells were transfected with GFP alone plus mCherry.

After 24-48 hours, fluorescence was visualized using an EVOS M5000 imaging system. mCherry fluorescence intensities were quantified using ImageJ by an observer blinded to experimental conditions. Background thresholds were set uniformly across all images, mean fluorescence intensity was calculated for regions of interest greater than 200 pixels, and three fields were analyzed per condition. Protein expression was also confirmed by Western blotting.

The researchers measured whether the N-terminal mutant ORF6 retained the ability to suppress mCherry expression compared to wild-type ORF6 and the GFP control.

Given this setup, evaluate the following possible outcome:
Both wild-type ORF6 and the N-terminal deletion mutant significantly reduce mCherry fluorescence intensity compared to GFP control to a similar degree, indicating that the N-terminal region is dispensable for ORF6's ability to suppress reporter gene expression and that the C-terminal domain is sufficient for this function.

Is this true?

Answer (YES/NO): YES